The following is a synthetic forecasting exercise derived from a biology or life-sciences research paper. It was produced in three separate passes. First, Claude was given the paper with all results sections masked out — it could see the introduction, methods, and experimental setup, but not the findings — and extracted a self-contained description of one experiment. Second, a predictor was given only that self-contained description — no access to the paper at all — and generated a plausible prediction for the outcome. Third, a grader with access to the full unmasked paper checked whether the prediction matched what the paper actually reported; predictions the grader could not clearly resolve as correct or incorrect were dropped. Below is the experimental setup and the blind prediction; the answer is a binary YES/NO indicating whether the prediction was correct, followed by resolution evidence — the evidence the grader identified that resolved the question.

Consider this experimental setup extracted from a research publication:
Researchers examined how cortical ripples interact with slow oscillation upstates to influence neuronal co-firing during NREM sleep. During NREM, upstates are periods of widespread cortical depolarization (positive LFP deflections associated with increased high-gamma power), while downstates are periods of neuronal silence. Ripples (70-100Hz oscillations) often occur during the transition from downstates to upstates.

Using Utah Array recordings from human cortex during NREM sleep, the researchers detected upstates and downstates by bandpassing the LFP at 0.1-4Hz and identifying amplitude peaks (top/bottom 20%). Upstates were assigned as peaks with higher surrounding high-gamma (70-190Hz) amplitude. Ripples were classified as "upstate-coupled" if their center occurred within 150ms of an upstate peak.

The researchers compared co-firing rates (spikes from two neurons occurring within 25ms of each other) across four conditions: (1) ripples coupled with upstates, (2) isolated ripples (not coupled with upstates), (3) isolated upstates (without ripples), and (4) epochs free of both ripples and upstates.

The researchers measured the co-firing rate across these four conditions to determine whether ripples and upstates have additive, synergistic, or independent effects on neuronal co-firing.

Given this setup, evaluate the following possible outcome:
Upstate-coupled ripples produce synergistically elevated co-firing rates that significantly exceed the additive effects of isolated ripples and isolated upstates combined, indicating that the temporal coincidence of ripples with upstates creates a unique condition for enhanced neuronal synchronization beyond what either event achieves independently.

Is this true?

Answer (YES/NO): YES